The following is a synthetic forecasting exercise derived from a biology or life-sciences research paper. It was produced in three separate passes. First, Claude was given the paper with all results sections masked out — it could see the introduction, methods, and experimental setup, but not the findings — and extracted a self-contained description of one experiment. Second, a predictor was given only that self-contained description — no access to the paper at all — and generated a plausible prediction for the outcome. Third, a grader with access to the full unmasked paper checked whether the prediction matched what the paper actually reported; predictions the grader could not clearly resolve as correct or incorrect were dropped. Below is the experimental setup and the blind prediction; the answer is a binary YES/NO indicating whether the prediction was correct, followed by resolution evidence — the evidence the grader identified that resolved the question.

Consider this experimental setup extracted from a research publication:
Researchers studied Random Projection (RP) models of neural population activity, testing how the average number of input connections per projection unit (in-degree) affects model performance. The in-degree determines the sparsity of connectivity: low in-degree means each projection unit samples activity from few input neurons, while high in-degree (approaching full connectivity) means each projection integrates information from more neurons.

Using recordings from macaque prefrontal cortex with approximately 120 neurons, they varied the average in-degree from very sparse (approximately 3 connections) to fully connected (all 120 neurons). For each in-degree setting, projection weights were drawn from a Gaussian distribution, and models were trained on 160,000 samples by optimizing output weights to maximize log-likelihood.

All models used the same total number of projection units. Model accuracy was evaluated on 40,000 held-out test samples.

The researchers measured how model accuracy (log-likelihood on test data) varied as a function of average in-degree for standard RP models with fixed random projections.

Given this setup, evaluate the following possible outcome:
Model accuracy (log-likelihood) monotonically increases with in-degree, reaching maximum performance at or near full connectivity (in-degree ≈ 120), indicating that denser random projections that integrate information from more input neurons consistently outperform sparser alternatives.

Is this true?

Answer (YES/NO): NO